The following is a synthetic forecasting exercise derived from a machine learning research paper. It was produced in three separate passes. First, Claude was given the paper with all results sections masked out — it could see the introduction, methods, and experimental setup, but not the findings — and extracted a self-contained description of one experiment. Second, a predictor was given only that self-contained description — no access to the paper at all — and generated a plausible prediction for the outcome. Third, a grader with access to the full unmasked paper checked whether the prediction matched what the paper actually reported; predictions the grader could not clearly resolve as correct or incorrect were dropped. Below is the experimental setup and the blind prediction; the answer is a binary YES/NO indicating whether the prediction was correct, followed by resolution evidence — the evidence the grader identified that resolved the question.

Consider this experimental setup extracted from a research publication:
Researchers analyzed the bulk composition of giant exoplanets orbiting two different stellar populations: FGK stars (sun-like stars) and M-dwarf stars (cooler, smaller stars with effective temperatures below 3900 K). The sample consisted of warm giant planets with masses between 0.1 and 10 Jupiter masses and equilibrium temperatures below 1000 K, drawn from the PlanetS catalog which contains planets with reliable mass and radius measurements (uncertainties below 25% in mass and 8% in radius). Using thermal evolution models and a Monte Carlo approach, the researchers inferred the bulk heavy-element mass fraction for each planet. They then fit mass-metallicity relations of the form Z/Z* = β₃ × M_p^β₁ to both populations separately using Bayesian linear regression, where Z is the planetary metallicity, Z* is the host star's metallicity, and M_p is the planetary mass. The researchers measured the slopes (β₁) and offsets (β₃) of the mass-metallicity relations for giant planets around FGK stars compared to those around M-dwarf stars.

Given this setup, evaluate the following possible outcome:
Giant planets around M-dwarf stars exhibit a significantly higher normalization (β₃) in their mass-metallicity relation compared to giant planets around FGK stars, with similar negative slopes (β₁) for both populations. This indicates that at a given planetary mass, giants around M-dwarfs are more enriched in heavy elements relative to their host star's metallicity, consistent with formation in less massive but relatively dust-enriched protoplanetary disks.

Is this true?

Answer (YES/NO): NO